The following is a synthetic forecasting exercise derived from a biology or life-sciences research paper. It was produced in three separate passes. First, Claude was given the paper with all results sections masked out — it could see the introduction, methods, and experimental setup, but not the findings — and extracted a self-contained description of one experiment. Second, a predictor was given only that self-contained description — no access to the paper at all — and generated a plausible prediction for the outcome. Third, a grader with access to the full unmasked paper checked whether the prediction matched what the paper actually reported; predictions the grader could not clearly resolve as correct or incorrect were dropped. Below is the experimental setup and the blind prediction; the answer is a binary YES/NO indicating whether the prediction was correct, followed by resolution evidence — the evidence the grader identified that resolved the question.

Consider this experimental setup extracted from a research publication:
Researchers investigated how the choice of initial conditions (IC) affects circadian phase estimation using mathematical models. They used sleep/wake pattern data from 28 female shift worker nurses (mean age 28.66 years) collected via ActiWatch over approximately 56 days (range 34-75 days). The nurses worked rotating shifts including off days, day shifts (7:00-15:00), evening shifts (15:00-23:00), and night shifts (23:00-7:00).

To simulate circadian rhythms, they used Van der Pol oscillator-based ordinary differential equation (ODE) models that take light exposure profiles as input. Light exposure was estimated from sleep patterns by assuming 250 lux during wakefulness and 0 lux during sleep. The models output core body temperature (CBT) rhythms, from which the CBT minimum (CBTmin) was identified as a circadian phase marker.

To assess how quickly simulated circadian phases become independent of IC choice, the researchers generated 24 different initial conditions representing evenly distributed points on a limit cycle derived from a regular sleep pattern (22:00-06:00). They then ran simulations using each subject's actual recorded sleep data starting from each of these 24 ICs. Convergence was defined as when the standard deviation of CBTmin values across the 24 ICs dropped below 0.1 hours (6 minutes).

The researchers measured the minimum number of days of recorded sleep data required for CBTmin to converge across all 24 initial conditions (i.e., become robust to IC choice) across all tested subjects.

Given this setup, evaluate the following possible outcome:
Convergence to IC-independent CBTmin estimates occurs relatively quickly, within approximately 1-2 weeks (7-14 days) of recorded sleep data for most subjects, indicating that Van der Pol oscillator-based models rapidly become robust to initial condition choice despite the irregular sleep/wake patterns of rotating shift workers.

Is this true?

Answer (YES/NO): NO